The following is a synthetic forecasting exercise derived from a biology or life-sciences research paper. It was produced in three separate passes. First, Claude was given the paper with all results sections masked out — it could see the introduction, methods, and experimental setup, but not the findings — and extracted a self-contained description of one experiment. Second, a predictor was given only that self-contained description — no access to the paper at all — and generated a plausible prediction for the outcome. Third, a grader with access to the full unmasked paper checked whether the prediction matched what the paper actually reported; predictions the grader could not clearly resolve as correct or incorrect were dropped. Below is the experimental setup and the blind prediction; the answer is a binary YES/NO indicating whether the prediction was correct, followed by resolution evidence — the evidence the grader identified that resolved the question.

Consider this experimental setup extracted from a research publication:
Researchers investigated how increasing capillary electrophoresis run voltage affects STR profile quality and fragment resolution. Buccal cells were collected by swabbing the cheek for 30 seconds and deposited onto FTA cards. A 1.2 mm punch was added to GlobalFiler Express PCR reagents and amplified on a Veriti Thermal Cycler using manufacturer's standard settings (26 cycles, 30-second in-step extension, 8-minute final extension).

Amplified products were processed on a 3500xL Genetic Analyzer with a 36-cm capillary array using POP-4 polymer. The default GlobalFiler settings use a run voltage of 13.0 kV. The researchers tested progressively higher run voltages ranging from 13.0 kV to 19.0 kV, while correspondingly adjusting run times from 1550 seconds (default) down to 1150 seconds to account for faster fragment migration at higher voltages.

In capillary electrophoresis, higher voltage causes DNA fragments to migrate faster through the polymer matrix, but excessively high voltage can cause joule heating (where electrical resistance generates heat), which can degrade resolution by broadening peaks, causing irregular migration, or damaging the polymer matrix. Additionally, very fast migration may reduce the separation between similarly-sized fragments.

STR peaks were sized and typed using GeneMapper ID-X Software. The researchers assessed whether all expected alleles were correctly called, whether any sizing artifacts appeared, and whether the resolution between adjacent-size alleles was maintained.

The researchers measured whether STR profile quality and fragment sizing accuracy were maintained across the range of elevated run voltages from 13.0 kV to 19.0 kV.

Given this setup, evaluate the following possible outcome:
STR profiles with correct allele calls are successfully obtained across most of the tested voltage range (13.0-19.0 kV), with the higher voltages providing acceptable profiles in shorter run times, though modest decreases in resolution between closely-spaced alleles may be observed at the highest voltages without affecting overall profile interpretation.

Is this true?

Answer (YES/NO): NO